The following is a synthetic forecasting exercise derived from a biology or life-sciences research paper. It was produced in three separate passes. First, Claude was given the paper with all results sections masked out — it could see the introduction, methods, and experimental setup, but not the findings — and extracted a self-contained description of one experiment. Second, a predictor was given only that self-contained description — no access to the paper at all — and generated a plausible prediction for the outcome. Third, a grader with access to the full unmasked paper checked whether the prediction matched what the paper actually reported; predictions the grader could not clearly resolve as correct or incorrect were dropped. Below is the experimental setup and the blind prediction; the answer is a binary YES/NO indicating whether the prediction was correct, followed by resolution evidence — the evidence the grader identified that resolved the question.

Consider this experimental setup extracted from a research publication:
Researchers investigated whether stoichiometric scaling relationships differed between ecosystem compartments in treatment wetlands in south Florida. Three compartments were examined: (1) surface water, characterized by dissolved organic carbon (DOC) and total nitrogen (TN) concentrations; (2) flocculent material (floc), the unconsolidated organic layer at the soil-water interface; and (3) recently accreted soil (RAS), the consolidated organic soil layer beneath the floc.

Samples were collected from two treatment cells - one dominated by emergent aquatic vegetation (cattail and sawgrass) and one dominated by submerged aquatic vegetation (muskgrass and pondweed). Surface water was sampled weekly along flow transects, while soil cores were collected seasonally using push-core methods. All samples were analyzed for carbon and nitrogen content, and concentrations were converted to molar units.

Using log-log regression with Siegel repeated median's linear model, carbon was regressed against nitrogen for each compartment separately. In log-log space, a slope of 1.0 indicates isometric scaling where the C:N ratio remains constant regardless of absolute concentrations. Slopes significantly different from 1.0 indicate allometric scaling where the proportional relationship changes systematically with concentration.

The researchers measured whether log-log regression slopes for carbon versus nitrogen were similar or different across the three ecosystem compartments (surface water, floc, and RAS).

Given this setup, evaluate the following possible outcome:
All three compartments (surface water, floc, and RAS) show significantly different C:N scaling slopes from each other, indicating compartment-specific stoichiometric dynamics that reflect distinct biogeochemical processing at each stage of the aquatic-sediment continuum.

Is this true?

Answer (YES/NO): NO